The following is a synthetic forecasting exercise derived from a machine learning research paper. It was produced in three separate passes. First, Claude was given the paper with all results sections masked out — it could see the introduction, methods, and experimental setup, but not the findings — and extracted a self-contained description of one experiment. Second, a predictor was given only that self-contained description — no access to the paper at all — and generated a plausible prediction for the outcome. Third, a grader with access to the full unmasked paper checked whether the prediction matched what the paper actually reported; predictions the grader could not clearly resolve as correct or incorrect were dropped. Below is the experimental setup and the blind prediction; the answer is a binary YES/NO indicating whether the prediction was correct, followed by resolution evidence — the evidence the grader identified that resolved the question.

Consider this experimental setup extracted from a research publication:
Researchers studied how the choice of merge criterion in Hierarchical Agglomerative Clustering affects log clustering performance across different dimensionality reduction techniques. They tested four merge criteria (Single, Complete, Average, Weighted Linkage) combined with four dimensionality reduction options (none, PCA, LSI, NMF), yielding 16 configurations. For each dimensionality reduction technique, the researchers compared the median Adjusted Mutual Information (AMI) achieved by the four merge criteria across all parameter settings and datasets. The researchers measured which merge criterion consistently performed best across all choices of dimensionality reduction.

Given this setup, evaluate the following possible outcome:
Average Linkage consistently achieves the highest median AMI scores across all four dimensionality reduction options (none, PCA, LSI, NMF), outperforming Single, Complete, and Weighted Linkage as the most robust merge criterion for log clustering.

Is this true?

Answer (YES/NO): NO